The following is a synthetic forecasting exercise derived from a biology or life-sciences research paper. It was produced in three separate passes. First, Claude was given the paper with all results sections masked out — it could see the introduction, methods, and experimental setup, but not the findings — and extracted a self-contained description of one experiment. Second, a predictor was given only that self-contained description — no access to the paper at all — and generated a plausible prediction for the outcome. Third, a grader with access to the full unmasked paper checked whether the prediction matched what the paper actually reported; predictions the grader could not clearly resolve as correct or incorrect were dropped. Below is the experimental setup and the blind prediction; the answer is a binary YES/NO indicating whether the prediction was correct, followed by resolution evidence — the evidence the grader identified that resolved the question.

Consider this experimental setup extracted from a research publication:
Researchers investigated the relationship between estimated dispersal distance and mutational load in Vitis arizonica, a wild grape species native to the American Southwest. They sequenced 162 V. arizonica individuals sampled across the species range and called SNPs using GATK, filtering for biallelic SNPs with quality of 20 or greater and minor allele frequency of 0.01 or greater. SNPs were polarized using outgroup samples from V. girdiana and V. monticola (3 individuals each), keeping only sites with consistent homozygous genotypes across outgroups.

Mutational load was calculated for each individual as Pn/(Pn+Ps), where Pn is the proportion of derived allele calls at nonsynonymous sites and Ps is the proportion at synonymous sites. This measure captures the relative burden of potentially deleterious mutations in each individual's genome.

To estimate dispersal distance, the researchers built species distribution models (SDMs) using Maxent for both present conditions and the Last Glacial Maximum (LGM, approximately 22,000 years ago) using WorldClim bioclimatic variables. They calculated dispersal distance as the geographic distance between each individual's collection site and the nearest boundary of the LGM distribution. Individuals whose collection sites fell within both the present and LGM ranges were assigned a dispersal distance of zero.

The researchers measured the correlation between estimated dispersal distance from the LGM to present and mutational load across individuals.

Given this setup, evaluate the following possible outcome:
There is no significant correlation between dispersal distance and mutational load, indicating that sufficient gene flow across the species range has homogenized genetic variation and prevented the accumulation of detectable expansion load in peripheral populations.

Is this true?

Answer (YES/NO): NO